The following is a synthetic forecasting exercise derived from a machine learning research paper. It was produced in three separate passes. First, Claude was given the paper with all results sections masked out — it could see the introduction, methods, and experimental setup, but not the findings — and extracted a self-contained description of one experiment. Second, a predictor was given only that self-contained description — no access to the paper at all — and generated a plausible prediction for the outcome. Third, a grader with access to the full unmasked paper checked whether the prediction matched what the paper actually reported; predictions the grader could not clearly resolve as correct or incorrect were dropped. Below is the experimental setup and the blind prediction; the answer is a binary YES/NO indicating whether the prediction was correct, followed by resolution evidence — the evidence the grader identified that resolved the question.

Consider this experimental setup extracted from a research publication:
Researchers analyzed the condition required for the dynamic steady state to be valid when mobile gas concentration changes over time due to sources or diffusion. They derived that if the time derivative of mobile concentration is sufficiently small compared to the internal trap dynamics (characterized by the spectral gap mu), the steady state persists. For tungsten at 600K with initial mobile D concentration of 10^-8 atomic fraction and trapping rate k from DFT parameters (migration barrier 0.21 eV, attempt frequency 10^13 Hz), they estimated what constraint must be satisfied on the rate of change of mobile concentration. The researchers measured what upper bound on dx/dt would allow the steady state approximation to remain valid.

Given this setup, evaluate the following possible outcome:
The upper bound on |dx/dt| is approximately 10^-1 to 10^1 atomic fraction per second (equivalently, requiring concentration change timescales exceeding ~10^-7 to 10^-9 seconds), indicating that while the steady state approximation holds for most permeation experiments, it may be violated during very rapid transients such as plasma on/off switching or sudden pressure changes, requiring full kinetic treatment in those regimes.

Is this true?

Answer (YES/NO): NO